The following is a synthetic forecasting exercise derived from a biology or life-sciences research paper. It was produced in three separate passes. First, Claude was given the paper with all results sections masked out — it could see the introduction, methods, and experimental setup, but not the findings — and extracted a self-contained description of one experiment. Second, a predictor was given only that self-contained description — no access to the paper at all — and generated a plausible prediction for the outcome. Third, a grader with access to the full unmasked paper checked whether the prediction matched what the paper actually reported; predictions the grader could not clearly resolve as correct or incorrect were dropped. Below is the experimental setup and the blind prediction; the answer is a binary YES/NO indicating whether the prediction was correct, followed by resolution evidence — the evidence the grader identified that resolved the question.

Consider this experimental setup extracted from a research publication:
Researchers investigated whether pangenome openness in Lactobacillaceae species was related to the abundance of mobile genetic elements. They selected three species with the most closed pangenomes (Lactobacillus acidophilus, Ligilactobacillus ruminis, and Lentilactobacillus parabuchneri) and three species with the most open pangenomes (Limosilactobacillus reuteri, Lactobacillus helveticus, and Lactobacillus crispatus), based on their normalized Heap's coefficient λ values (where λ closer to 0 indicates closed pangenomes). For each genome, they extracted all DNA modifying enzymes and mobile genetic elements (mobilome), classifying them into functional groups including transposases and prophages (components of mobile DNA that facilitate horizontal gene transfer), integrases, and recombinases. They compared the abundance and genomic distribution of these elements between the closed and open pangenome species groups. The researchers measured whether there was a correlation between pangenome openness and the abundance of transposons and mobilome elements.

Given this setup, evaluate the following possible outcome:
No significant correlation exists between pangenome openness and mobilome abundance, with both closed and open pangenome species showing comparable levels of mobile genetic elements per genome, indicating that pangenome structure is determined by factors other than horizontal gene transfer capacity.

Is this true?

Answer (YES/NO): NO